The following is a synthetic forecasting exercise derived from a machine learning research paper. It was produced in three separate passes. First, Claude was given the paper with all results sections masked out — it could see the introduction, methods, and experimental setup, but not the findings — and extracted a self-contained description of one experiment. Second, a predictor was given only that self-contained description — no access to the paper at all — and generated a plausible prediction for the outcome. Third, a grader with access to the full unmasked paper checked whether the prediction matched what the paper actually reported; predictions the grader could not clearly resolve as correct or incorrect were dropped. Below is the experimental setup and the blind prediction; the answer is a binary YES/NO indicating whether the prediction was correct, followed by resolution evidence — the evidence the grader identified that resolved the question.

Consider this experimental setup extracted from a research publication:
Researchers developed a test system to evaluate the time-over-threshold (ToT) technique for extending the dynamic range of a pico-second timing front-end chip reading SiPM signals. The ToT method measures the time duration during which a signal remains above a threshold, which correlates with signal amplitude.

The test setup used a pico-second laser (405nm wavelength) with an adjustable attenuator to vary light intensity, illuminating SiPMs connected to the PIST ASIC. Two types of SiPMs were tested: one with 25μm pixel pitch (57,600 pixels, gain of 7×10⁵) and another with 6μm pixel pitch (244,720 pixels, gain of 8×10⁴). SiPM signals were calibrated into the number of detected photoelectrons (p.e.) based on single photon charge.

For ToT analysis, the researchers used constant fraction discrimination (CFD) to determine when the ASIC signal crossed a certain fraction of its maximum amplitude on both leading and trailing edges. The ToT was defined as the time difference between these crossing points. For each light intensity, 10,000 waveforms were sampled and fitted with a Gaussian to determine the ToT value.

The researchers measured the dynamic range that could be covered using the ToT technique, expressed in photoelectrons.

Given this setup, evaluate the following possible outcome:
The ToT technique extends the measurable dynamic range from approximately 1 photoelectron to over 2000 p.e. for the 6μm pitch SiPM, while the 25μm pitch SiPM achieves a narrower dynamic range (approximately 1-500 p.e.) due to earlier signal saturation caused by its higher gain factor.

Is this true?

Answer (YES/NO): NO